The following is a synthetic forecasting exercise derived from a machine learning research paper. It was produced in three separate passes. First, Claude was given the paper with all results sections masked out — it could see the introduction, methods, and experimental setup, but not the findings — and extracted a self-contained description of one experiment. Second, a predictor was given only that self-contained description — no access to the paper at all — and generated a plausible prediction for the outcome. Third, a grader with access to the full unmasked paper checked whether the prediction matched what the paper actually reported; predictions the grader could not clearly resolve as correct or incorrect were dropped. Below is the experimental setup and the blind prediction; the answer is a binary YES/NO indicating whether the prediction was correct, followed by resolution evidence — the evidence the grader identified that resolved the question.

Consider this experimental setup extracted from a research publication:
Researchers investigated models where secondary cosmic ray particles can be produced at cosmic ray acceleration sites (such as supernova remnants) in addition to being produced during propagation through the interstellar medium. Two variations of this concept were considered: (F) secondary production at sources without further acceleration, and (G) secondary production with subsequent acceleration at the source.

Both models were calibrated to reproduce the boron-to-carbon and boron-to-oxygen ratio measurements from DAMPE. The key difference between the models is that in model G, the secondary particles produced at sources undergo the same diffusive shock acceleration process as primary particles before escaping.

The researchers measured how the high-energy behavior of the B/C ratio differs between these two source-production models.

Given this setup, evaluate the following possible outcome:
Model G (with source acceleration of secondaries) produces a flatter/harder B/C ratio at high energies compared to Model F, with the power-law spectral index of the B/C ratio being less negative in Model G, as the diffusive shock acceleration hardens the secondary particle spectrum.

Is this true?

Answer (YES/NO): YES